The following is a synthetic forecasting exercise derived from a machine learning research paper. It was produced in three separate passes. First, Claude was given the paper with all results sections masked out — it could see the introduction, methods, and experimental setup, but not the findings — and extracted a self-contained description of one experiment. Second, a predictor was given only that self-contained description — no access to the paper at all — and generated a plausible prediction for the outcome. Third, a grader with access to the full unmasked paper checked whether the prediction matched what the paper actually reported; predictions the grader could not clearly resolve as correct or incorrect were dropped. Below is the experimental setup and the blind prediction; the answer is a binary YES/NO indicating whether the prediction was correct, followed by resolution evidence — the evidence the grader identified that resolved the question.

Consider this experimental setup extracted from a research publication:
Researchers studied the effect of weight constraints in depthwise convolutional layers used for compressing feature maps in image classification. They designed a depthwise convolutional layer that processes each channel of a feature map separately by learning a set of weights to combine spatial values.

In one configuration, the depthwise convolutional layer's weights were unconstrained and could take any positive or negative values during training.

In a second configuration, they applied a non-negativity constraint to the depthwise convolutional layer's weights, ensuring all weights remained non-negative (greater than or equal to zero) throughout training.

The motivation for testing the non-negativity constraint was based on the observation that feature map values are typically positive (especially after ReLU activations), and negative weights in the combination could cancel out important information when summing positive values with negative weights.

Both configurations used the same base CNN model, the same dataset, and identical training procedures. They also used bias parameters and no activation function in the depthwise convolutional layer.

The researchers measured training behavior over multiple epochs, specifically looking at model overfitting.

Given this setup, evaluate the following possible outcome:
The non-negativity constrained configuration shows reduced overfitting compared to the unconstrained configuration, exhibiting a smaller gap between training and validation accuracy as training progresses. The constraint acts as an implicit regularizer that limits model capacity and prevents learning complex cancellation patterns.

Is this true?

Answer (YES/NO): YES